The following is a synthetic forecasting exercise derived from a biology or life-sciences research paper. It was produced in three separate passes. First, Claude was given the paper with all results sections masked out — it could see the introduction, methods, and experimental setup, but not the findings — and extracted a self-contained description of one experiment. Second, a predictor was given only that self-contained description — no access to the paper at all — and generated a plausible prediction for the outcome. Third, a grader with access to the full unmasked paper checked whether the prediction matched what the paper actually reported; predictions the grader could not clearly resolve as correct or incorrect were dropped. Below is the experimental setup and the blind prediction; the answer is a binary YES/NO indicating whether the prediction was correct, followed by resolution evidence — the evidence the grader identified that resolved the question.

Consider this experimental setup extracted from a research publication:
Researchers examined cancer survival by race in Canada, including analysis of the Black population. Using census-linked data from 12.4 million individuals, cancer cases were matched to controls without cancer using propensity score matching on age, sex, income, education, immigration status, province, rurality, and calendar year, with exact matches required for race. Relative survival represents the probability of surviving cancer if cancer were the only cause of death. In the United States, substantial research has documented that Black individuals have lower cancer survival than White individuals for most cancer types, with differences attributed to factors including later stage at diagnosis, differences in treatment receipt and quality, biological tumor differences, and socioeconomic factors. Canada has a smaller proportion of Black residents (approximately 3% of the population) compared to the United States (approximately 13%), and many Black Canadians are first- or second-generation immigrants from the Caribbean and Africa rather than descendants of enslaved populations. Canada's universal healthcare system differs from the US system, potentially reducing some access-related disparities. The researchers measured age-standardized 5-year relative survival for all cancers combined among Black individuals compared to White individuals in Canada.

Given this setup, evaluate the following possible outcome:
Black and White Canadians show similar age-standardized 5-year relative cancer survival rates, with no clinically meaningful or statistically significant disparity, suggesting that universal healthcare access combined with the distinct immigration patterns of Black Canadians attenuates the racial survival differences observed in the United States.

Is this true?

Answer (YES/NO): NO